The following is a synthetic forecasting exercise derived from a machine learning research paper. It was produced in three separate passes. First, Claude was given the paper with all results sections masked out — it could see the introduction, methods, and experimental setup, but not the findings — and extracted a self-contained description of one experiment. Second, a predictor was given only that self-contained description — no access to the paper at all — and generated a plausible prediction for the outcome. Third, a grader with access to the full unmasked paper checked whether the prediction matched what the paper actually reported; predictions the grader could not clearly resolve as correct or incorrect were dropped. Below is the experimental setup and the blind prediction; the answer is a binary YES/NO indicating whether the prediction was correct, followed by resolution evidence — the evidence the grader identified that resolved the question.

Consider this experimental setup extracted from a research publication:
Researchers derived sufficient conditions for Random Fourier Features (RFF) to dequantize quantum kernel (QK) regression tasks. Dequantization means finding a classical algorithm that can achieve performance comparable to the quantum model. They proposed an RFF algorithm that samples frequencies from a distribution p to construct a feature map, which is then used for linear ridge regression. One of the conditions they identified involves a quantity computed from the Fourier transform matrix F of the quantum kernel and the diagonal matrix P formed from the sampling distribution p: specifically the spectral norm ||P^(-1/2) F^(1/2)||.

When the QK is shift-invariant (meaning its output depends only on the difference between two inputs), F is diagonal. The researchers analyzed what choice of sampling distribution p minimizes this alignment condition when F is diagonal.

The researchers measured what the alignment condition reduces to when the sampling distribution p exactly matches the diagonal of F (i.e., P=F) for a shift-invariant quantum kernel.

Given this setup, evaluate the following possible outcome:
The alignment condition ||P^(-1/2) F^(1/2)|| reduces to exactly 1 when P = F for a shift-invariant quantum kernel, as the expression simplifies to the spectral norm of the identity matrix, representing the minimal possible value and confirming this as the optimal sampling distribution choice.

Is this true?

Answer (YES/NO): YES